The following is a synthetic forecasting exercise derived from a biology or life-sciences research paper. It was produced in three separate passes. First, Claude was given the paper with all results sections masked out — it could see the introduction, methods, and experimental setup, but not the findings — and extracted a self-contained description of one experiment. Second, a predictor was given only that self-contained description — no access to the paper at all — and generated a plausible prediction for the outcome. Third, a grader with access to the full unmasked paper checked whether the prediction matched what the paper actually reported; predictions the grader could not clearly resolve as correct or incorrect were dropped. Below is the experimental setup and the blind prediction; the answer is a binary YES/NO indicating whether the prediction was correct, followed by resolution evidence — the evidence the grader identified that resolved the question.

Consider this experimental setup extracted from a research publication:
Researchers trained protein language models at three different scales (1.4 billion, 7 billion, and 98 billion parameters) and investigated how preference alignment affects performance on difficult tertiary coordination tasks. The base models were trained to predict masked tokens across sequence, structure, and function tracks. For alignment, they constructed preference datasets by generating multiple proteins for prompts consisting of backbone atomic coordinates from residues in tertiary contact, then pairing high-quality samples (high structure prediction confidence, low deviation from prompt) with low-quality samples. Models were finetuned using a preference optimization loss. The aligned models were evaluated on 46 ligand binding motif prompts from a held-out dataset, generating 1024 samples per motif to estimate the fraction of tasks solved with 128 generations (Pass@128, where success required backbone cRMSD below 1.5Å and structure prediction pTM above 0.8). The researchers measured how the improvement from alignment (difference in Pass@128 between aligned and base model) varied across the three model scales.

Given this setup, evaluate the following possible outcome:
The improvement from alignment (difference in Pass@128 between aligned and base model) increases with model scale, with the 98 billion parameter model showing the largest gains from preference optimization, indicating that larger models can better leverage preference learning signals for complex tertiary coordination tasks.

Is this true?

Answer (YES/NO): YES